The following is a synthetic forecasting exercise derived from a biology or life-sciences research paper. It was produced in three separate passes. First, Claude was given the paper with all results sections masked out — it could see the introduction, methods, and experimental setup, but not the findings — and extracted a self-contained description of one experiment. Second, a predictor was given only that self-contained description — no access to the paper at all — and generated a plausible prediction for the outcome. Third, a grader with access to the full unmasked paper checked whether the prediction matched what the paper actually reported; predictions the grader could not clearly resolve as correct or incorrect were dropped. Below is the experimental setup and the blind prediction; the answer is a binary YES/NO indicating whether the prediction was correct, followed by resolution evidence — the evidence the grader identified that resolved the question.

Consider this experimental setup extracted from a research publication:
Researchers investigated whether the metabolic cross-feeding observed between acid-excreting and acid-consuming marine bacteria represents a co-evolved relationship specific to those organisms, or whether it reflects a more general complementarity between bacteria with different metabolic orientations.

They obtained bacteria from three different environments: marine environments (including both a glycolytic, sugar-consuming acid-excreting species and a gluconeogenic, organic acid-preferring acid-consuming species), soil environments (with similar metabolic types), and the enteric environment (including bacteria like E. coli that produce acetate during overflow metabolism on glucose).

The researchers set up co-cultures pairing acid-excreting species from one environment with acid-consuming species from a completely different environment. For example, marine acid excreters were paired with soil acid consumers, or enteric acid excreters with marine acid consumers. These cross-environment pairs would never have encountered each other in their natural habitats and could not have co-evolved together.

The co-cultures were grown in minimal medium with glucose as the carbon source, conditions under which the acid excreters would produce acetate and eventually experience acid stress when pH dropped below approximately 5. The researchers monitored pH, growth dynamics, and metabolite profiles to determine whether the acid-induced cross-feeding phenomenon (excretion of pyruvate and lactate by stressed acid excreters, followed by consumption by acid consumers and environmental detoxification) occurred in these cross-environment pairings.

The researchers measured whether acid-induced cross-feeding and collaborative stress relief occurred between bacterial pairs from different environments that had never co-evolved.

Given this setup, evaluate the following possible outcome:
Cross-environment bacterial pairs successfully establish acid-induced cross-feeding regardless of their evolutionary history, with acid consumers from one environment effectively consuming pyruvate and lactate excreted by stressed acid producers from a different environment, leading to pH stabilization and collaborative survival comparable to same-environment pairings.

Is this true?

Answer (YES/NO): YES